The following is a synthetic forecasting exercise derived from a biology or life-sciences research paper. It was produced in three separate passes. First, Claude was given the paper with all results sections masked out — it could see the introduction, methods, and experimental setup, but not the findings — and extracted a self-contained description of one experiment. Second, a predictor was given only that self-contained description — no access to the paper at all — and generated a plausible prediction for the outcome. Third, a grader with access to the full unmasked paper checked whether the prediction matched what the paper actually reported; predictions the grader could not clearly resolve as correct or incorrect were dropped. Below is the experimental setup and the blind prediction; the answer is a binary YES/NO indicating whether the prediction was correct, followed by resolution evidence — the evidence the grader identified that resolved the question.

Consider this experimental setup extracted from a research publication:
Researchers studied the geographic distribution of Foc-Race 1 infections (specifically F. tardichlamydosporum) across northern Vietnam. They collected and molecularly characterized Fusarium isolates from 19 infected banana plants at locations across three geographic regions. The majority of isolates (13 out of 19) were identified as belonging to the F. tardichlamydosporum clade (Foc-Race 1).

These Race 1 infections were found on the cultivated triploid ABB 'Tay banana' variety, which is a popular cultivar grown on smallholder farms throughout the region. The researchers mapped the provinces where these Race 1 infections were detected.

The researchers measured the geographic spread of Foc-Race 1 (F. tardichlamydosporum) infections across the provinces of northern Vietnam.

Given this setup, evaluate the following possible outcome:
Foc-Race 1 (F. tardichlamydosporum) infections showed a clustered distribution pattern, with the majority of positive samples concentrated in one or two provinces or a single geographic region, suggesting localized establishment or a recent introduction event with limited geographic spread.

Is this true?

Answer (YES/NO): NO